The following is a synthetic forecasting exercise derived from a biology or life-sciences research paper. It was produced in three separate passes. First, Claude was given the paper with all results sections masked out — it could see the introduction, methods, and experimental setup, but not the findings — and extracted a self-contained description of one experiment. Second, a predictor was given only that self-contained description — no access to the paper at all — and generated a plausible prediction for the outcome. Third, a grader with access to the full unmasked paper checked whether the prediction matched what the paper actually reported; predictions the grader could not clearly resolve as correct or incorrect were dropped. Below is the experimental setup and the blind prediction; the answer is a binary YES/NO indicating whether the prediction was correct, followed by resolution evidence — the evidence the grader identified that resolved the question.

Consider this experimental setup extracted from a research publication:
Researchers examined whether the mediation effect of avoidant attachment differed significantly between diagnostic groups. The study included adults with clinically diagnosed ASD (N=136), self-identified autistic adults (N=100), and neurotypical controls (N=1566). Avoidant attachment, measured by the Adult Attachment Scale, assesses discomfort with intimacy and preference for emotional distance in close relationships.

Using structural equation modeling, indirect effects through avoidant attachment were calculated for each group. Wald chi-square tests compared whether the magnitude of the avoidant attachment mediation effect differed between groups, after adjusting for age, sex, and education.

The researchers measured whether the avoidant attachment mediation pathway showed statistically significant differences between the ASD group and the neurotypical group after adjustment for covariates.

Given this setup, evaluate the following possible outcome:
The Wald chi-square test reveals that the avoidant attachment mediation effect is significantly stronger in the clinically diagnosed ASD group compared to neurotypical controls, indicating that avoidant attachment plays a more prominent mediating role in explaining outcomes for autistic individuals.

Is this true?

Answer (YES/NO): NO